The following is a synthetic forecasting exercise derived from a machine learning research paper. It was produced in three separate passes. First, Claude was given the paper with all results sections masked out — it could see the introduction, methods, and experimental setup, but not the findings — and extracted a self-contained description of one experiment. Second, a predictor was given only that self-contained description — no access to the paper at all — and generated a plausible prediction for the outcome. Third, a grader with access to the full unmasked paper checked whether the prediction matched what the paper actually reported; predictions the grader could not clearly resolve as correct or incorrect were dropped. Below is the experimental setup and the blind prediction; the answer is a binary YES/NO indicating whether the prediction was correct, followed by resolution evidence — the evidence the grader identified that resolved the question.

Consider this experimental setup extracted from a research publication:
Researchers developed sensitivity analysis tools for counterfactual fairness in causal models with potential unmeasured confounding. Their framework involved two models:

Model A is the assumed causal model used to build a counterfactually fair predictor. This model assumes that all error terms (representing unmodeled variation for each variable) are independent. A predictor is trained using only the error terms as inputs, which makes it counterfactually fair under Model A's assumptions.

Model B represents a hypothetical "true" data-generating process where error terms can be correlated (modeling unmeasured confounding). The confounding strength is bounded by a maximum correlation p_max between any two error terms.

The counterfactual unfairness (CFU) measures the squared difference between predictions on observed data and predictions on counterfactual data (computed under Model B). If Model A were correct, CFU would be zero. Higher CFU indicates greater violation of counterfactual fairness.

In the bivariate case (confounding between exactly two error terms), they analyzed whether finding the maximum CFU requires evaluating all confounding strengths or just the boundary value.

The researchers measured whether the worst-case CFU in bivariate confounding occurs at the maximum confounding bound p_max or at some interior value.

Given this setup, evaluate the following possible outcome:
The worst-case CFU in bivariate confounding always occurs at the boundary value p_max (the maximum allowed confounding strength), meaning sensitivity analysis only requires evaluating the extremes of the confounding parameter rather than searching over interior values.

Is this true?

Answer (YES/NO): YES